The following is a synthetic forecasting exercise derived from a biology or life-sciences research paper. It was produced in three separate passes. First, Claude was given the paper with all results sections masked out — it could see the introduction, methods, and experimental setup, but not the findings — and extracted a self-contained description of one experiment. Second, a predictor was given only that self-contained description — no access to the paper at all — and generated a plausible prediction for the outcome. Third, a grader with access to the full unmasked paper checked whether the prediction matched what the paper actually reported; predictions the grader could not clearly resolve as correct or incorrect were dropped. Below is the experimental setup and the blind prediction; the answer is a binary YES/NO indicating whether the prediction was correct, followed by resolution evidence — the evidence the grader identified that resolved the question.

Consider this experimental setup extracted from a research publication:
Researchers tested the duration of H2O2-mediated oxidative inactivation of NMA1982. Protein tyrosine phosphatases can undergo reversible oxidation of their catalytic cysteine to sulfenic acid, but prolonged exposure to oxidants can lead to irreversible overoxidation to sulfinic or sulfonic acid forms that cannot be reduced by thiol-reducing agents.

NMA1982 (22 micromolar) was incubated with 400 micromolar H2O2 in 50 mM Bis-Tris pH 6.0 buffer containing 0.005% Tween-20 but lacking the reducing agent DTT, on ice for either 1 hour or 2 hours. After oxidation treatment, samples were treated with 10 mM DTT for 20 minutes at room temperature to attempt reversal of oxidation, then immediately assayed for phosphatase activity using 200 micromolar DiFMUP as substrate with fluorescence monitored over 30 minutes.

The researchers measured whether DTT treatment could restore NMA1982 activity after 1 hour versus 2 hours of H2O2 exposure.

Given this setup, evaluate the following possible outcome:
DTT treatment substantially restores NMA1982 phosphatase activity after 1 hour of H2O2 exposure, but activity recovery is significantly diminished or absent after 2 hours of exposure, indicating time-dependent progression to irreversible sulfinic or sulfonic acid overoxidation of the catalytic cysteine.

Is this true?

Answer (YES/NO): YES